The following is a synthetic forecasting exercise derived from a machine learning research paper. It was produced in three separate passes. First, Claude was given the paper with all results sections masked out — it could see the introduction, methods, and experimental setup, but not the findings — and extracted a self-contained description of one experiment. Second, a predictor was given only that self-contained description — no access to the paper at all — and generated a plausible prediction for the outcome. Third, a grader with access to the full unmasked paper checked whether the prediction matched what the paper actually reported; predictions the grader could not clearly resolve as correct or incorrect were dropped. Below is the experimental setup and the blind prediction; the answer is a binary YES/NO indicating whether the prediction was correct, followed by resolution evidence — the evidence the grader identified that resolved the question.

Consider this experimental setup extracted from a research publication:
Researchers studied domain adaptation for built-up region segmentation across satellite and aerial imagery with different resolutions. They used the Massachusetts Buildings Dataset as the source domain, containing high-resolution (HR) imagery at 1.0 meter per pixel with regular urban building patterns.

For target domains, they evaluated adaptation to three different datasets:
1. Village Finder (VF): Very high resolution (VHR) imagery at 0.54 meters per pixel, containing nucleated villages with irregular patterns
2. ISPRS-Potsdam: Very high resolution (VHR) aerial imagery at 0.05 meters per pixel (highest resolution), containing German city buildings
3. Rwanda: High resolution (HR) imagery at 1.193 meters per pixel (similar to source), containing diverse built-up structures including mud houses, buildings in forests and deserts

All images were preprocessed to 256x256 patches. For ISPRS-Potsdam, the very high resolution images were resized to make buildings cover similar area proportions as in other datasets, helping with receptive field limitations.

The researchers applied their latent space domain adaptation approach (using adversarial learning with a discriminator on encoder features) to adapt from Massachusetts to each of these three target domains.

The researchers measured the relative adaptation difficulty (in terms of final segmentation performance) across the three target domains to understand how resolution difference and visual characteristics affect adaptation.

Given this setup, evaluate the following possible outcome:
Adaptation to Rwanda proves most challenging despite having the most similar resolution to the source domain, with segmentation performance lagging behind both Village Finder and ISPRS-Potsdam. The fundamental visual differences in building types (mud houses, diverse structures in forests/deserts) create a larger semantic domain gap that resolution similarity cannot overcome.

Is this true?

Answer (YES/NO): YES